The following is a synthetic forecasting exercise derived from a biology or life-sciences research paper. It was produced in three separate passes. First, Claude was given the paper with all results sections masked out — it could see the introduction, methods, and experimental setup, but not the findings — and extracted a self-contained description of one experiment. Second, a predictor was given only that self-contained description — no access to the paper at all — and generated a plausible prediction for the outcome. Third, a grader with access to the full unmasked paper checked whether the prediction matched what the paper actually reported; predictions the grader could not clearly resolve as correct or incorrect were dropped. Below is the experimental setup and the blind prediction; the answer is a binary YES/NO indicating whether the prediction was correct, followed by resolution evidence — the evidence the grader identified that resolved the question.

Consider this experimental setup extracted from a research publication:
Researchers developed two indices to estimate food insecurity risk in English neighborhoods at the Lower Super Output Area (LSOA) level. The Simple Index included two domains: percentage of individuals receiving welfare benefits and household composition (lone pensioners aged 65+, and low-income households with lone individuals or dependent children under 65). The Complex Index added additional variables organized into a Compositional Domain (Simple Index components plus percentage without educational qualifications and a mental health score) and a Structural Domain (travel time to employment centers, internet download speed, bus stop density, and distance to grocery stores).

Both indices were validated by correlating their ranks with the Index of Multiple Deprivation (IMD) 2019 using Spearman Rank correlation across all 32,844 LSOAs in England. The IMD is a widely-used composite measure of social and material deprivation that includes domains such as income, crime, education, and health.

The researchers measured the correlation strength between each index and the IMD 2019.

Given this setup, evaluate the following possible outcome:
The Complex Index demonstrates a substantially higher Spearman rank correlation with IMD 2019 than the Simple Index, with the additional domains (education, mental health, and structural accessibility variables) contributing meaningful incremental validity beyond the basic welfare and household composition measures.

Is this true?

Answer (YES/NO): NO